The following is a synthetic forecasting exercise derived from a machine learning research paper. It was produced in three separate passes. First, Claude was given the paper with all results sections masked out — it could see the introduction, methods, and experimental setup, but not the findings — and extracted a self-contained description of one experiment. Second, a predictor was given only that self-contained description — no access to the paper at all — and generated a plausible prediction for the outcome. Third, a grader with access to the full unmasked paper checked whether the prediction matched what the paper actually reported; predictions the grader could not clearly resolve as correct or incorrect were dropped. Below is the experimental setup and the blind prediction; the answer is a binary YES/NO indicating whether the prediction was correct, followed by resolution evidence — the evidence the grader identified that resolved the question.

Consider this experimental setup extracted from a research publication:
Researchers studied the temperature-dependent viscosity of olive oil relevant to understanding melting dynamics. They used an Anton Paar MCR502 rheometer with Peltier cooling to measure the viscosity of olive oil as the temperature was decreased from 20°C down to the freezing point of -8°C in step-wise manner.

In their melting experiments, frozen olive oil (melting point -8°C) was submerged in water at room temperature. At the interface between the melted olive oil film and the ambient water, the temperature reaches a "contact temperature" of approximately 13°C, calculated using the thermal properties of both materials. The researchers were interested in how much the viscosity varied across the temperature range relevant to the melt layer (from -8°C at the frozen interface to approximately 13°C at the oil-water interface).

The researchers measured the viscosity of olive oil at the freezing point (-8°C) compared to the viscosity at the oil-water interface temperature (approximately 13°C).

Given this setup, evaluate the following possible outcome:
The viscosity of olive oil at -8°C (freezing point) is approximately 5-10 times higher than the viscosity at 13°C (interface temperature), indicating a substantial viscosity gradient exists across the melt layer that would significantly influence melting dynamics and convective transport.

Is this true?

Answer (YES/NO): NO